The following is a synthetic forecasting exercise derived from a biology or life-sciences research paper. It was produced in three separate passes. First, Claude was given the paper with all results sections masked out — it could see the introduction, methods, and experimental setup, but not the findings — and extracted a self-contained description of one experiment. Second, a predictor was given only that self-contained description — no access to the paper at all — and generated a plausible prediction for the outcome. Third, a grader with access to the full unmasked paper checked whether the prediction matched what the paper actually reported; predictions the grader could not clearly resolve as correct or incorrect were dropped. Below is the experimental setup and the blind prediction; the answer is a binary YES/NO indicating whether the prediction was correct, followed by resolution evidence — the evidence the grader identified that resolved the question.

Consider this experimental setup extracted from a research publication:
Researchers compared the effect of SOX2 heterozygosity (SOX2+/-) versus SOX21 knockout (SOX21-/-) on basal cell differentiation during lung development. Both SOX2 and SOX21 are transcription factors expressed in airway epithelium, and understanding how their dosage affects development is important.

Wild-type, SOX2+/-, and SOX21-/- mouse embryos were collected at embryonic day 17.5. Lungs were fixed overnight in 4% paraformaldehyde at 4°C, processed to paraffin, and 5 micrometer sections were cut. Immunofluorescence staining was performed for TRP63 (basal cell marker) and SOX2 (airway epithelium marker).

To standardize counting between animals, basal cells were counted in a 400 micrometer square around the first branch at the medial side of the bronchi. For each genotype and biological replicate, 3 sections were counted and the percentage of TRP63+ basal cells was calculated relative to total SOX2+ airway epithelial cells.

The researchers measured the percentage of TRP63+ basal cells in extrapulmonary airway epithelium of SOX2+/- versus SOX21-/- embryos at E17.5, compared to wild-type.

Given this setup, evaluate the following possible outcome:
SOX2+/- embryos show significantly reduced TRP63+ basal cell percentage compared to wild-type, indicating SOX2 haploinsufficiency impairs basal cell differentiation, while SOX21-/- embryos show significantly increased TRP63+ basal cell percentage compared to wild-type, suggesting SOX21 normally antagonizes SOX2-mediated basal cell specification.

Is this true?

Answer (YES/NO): YES